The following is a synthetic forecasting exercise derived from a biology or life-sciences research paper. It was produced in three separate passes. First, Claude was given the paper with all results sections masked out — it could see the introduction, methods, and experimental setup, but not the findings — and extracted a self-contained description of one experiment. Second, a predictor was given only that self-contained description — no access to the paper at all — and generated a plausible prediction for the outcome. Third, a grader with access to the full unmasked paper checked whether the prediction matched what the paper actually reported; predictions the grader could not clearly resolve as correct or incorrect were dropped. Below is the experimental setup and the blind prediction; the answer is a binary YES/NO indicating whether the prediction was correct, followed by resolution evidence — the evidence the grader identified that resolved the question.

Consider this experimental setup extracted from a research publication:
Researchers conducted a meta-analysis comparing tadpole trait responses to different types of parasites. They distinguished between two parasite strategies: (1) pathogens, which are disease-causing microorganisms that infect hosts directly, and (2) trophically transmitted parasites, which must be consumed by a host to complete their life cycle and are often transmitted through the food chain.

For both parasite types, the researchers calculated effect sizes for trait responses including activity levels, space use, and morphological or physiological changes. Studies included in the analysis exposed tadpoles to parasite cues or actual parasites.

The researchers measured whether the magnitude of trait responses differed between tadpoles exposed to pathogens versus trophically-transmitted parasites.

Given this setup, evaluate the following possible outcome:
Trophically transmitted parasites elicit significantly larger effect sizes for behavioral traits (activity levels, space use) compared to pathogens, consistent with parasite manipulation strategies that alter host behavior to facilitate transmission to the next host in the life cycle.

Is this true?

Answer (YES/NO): NO